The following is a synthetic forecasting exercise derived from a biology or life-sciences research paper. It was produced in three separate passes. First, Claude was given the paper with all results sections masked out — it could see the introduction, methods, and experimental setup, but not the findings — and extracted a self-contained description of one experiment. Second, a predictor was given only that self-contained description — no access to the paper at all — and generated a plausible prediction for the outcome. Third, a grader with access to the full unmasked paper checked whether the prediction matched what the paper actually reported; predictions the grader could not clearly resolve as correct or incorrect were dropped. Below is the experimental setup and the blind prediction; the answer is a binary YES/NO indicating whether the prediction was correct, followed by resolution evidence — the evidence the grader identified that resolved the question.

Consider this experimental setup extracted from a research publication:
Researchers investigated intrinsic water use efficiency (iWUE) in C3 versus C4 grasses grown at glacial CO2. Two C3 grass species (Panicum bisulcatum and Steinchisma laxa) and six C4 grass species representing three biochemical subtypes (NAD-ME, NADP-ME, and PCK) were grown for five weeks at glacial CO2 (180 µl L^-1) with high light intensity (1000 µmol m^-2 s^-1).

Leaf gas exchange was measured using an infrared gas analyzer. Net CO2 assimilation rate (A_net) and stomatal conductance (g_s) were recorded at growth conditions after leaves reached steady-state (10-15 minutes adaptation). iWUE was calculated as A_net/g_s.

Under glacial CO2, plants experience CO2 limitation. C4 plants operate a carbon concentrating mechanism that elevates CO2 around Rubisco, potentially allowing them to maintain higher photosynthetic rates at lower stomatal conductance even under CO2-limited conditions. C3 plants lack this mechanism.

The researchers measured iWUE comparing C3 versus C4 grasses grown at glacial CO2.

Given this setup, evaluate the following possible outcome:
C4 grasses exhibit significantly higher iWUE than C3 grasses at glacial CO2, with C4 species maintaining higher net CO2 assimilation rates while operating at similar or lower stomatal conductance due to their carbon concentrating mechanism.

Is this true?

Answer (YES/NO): YES